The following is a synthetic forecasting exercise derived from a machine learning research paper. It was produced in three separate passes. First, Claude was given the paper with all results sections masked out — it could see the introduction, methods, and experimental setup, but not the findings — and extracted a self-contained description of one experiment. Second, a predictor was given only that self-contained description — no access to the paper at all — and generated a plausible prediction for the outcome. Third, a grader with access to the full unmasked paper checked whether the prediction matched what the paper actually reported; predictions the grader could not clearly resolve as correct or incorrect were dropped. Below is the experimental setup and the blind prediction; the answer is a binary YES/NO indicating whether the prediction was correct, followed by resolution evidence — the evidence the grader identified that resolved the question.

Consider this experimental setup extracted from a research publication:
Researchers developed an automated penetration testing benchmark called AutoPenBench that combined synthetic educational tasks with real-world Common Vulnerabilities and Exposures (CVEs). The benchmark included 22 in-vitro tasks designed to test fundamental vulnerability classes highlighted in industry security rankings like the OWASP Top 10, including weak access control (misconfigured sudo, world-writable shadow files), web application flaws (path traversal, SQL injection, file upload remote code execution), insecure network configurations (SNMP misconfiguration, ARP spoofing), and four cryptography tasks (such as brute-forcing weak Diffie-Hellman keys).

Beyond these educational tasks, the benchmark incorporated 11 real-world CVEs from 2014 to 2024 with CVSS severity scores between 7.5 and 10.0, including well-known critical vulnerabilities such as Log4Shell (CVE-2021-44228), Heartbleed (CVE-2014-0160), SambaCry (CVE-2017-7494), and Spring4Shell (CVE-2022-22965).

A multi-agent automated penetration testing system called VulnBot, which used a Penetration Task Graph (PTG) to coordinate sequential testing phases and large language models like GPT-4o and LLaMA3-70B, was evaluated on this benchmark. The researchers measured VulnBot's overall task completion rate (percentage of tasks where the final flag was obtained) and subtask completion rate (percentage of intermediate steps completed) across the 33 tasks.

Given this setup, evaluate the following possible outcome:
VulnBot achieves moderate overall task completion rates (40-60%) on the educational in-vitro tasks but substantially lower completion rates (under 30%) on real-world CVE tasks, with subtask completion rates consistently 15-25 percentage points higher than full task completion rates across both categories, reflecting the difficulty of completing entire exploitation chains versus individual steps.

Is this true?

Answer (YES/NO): NO